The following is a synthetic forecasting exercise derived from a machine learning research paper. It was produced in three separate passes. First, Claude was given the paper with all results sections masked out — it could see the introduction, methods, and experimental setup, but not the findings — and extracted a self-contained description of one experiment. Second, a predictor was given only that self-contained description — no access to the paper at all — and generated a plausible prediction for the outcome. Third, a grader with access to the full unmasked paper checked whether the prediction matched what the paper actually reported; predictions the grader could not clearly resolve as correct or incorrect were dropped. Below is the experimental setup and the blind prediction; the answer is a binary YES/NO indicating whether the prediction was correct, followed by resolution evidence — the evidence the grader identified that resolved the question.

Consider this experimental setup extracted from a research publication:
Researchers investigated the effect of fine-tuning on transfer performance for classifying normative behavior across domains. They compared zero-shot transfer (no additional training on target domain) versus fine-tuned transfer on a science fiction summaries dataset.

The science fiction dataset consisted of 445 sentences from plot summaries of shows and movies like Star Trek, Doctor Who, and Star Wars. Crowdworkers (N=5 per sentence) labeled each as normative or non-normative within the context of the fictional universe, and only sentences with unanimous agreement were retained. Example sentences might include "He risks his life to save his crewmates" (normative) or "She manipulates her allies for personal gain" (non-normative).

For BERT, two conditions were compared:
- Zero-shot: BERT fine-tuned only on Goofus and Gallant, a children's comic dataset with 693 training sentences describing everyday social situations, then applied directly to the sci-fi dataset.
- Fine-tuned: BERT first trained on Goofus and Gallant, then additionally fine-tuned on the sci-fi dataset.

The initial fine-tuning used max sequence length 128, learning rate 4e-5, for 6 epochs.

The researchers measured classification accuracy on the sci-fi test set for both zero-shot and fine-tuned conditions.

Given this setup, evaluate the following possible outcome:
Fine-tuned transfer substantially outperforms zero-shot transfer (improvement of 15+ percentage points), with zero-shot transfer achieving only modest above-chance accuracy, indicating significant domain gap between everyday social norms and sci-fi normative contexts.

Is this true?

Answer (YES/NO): YES